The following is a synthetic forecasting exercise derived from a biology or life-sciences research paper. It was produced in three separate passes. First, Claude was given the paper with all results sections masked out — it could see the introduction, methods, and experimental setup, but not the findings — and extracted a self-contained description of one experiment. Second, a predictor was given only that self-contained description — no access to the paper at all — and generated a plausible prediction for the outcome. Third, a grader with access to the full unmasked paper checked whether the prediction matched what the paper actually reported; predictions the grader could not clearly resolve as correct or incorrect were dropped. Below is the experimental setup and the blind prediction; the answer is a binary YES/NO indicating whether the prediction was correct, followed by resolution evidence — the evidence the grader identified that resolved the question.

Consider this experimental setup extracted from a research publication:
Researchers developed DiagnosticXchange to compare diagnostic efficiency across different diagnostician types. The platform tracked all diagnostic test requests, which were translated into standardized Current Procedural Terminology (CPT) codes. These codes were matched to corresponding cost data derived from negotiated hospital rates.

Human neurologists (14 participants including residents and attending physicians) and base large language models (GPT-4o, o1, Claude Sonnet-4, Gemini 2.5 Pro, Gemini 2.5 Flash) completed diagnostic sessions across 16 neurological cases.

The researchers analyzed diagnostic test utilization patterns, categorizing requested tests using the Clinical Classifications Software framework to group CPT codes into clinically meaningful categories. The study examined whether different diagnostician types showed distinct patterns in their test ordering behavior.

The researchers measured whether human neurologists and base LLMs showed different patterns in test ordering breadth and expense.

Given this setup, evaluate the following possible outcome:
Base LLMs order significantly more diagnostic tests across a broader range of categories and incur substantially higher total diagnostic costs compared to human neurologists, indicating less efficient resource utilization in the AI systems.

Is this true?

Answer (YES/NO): NO